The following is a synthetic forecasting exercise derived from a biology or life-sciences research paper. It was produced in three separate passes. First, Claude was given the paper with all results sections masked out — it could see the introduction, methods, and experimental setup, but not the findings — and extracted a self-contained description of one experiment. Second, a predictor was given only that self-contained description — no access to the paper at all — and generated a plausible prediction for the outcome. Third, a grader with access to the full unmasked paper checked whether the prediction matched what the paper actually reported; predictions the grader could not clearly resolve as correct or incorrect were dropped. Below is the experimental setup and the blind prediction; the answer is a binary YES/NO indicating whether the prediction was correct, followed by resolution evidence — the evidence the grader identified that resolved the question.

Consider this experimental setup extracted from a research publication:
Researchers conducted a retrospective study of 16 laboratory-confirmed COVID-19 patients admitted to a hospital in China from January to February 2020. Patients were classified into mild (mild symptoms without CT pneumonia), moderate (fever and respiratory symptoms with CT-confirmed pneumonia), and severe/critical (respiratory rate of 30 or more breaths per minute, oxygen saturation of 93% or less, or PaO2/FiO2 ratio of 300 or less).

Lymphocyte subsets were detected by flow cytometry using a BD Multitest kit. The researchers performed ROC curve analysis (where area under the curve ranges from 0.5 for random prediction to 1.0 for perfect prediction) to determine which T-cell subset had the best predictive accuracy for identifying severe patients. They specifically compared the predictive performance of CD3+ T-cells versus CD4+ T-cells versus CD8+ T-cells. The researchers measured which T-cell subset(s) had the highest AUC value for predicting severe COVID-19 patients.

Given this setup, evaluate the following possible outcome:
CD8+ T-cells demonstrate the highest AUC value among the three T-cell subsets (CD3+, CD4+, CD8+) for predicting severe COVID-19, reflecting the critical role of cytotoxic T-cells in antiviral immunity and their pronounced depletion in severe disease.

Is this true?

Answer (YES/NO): NO